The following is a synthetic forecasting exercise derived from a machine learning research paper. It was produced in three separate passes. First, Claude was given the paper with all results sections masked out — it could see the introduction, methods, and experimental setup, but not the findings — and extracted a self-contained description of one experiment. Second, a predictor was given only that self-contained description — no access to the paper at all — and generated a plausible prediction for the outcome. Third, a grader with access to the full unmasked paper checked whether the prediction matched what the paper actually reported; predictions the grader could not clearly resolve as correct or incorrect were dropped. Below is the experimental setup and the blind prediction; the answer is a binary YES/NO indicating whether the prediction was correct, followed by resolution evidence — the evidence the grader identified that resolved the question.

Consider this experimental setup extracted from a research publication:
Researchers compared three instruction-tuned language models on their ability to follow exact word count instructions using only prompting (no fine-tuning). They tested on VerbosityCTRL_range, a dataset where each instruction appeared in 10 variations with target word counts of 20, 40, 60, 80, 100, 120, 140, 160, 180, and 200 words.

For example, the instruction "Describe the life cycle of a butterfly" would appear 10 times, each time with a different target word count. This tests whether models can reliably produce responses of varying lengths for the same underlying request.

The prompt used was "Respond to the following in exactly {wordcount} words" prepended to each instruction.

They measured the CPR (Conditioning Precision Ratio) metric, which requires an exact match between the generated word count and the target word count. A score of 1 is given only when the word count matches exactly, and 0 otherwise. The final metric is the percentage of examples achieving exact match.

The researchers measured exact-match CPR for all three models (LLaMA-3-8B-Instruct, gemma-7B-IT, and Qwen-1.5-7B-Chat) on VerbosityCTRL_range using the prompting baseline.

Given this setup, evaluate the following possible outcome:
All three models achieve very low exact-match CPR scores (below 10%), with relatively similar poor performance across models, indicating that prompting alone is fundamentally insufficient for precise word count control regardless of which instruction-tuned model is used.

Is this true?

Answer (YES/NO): NO